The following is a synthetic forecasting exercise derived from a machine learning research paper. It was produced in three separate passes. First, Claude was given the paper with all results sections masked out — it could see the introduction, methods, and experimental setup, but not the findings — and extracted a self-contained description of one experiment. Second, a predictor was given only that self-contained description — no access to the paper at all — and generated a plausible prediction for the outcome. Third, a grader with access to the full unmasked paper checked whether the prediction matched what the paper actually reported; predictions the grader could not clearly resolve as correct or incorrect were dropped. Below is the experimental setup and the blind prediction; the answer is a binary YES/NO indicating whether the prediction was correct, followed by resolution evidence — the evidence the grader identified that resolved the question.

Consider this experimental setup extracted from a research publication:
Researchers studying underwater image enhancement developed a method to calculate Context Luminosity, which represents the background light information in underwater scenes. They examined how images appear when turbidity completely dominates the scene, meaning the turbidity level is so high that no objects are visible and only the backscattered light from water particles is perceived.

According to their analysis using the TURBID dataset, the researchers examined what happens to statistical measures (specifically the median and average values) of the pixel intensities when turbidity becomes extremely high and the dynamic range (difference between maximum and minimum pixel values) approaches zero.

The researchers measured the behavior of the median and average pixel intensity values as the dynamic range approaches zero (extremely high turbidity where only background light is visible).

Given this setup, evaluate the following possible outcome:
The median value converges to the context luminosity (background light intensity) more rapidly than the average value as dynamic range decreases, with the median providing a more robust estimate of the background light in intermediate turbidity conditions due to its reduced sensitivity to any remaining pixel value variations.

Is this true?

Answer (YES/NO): NO